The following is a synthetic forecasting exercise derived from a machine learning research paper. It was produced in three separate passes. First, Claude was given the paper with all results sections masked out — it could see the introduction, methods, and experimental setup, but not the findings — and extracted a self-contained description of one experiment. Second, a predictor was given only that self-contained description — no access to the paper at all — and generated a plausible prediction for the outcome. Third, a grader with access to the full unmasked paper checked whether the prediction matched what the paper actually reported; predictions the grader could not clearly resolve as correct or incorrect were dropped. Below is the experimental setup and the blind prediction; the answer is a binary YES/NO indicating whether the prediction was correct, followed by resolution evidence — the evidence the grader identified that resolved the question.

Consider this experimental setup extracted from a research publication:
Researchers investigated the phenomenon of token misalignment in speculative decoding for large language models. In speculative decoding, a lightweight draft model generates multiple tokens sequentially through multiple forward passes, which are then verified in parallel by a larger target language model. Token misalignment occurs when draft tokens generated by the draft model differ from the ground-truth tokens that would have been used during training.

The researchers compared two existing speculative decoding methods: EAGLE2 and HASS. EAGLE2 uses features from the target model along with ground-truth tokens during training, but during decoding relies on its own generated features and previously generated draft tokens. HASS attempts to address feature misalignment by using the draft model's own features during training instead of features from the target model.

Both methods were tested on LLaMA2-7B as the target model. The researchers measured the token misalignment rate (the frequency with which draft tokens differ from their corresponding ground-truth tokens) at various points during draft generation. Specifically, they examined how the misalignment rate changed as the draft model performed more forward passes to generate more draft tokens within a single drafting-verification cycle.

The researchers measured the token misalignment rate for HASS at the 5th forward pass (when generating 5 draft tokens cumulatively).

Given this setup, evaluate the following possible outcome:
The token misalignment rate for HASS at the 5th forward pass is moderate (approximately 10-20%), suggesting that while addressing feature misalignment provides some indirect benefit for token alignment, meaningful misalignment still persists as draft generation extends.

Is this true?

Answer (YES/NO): NO